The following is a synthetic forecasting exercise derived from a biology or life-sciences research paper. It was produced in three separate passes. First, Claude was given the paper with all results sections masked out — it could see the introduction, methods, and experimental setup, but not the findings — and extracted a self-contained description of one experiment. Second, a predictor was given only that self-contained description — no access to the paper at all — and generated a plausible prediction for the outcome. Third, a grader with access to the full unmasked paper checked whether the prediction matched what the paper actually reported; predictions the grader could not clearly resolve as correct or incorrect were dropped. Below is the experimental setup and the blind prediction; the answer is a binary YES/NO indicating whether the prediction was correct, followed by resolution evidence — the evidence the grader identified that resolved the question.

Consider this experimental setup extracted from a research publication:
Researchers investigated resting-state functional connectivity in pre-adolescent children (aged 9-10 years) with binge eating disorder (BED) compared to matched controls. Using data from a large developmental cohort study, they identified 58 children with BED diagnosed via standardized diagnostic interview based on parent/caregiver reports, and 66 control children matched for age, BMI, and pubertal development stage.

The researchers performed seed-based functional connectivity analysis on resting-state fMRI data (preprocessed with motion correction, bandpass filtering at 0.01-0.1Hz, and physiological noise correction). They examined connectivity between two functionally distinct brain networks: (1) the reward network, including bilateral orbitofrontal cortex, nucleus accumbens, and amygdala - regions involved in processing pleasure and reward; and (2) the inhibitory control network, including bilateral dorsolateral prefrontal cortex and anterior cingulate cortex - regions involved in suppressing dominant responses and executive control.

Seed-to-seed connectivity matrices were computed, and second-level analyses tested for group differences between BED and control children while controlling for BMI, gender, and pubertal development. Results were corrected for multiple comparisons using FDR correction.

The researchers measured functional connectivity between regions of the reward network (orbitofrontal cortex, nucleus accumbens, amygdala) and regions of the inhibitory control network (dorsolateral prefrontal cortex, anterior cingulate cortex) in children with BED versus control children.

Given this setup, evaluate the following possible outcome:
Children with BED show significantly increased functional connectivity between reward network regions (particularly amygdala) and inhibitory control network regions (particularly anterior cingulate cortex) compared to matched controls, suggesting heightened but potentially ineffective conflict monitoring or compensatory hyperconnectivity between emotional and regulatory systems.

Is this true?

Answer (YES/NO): NO